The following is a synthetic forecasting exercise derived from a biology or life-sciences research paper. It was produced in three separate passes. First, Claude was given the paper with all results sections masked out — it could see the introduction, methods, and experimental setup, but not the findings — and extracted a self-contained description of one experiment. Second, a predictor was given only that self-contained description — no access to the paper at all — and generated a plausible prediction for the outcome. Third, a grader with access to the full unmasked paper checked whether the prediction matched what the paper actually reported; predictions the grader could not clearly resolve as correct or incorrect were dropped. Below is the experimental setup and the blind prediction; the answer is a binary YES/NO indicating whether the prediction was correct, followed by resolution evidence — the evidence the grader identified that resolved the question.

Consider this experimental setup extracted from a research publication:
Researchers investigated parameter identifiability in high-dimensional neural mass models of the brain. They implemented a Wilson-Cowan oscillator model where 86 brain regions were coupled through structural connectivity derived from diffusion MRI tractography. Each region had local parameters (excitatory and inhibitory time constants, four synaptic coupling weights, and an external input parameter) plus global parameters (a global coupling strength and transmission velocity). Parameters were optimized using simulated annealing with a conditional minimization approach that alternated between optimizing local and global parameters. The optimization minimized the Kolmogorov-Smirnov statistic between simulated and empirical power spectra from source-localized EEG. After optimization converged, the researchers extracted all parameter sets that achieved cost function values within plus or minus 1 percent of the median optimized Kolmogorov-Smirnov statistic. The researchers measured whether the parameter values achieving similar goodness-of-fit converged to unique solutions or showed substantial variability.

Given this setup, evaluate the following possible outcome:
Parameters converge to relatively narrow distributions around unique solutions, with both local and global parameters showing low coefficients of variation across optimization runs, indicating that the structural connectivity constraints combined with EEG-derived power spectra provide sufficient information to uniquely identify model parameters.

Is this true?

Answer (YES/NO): NO